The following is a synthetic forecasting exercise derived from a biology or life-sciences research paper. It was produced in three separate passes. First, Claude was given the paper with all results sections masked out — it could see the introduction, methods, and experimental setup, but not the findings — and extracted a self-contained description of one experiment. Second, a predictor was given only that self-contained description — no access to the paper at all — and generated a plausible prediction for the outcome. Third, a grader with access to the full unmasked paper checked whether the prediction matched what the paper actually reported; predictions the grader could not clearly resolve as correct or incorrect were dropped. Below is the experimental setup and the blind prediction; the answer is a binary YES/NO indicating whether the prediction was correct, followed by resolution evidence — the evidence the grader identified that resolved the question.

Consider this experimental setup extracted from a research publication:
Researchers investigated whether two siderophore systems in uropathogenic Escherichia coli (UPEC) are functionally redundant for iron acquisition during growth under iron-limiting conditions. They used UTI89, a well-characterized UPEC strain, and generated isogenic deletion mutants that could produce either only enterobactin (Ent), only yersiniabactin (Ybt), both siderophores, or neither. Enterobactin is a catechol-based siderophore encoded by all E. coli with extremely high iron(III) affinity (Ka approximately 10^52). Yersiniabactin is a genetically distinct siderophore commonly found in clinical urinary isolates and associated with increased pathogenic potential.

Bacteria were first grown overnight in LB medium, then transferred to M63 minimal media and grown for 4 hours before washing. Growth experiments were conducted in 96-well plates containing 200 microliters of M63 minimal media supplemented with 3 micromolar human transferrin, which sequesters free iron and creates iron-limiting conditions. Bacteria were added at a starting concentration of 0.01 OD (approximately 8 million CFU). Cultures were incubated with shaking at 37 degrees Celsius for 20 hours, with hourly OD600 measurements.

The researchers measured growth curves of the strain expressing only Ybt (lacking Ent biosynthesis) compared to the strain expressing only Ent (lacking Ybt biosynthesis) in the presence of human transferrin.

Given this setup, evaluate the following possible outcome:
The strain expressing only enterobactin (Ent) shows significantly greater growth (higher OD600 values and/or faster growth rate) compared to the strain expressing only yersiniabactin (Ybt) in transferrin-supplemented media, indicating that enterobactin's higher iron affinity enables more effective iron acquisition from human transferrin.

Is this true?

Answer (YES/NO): NO